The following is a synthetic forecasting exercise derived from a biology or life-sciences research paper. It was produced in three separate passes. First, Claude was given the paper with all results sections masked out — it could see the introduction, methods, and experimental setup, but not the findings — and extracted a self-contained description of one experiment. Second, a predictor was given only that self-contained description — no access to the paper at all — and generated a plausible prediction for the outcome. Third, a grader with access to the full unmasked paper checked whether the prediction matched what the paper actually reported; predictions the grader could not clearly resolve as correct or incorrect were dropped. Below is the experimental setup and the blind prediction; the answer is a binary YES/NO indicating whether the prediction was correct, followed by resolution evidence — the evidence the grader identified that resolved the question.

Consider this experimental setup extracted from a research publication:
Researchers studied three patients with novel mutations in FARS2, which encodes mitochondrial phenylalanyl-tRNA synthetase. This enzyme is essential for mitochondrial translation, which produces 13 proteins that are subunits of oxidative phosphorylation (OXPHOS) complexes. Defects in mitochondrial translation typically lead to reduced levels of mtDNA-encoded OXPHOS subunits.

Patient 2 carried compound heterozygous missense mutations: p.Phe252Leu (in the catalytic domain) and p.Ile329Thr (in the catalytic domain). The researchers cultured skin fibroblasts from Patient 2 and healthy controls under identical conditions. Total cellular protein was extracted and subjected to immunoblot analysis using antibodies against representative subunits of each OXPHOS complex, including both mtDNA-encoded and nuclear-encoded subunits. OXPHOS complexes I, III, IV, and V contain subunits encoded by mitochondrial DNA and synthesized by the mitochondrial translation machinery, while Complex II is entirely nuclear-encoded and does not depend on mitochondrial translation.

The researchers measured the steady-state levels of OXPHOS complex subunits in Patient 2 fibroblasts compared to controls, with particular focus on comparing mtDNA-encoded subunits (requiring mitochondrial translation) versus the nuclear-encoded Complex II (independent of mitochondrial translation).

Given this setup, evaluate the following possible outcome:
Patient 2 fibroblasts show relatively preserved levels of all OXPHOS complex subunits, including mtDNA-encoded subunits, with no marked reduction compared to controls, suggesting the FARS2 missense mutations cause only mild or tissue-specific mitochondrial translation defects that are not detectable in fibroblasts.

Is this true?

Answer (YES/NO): NO